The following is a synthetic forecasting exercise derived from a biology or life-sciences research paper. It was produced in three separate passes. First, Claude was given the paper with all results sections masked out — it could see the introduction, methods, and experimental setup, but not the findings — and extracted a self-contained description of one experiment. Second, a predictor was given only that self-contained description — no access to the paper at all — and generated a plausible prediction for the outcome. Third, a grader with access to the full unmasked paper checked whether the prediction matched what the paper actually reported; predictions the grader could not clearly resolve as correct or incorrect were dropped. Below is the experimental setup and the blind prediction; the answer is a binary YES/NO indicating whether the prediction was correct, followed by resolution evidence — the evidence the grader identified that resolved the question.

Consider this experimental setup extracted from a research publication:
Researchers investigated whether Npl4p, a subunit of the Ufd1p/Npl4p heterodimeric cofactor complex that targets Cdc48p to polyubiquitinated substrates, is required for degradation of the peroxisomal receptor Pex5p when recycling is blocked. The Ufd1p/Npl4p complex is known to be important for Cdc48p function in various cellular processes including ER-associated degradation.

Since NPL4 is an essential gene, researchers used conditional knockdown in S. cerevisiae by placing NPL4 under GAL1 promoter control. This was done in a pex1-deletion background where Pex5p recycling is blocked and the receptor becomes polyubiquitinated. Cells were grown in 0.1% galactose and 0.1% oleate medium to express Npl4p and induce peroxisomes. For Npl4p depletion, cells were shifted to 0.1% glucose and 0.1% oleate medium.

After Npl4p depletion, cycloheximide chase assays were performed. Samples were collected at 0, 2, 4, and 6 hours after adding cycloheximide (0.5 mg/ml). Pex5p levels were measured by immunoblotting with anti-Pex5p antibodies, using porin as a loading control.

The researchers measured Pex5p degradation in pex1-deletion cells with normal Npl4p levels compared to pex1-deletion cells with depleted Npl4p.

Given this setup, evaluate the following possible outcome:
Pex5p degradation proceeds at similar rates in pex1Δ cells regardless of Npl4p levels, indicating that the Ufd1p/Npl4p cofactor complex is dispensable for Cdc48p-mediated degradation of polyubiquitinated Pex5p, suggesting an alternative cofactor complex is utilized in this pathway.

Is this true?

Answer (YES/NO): NO